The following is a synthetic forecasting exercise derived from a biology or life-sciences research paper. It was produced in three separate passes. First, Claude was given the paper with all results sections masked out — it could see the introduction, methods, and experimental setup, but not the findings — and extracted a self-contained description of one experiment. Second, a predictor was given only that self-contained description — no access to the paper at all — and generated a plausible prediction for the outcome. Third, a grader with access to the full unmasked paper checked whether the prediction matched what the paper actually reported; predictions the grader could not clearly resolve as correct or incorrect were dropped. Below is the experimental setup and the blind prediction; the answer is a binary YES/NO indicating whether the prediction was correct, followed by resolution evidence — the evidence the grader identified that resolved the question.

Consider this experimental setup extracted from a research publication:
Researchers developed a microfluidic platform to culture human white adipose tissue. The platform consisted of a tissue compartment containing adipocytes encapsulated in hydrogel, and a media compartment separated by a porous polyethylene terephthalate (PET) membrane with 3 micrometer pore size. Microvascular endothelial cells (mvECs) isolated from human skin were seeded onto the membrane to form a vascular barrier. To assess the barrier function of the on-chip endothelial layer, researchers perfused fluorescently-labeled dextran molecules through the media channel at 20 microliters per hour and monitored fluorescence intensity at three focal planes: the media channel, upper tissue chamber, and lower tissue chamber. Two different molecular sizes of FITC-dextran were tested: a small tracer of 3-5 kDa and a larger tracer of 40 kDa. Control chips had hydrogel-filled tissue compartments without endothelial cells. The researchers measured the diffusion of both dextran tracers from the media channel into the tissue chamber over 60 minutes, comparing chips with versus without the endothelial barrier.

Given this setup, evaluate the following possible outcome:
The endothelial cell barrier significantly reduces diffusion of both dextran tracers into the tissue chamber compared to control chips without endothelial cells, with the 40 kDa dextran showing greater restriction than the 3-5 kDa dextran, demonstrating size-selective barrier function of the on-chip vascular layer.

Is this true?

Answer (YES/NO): NO